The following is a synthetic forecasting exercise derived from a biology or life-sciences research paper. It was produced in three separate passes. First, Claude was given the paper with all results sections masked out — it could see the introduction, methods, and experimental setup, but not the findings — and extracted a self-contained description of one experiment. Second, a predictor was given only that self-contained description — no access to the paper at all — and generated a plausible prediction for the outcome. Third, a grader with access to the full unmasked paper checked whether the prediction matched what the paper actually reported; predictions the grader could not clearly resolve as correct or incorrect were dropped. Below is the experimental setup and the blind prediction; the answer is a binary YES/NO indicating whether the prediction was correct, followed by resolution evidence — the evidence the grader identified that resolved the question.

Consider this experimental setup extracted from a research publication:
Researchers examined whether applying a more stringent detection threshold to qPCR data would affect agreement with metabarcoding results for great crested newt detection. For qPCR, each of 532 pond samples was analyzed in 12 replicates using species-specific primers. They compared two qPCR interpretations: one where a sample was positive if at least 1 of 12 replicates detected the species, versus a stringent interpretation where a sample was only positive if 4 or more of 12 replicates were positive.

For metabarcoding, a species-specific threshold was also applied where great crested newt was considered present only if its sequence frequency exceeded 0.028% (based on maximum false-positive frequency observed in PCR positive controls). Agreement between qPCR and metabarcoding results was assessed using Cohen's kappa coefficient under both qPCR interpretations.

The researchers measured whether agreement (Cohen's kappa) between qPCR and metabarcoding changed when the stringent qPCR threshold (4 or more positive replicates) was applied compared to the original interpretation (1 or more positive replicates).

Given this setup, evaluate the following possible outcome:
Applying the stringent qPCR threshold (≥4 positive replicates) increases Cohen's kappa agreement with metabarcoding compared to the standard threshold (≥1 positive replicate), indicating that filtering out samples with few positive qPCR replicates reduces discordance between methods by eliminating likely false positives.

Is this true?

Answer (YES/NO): YES